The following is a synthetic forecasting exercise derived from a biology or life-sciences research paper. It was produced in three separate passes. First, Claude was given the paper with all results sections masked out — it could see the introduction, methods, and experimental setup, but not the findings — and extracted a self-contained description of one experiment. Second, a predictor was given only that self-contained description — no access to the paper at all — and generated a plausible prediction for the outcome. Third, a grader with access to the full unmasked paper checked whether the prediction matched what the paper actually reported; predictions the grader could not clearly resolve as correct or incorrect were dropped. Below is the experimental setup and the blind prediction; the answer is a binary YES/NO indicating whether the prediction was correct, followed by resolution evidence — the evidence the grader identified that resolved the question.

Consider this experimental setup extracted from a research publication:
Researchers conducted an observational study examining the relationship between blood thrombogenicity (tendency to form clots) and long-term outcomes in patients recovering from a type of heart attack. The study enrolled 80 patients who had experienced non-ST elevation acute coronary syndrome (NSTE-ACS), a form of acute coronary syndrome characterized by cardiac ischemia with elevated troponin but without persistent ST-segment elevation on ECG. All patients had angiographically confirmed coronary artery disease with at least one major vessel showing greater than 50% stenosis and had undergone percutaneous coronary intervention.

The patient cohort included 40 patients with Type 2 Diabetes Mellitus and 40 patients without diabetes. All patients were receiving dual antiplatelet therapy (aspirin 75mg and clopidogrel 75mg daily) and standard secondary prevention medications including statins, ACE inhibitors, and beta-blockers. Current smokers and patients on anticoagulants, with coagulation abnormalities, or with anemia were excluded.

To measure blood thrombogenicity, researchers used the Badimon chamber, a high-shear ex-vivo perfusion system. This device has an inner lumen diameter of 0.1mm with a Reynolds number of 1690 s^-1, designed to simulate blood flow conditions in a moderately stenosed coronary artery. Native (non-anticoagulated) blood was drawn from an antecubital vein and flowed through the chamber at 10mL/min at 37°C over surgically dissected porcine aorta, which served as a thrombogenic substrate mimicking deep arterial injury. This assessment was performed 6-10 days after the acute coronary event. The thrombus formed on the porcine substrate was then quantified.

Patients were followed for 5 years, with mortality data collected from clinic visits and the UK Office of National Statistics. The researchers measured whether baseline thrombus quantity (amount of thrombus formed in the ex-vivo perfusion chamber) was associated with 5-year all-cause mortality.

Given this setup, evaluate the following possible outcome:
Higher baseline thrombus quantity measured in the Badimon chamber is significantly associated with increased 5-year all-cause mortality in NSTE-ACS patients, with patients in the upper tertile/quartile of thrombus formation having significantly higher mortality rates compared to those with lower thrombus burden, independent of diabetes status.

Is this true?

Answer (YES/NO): NO